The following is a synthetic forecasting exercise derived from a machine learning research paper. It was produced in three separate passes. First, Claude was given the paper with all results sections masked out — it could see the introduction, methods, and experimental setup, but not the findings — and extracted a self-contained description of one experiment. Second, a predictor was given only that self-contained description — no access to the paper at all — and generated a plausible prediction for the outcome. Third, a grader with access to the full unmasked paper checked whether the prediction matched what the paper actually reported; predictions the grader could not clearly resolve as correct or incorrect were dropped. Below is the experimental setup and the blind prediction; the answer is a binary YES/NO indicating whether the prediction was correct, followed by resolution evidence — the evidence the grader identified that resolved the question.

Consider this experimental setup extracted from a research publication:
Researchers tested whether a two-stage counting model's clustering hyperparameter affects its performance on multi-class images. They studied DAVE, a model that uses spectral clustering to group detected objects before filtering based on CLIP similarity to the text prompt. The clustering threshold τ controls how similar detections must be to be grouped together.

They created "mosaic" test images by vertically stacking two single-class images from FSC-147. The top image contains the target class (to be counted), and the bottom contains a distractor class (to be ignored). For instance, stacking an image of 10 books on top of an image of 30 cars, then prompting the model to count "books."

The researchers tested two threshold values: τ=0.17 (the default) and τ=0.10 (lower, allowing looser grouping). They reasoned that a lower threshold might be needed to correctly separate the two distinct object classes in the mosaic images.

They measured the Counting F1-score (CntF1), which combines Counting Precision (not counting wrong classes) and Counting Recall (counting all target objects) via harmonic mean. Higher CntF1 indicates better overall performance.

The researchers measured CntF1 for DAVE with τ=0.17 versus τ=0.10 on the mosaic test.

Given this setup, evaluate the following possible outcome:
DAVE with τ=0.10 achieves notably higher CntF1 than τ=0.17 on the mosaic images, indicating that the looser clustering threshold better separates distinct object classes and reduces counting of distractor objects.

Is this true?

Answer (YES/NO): NO